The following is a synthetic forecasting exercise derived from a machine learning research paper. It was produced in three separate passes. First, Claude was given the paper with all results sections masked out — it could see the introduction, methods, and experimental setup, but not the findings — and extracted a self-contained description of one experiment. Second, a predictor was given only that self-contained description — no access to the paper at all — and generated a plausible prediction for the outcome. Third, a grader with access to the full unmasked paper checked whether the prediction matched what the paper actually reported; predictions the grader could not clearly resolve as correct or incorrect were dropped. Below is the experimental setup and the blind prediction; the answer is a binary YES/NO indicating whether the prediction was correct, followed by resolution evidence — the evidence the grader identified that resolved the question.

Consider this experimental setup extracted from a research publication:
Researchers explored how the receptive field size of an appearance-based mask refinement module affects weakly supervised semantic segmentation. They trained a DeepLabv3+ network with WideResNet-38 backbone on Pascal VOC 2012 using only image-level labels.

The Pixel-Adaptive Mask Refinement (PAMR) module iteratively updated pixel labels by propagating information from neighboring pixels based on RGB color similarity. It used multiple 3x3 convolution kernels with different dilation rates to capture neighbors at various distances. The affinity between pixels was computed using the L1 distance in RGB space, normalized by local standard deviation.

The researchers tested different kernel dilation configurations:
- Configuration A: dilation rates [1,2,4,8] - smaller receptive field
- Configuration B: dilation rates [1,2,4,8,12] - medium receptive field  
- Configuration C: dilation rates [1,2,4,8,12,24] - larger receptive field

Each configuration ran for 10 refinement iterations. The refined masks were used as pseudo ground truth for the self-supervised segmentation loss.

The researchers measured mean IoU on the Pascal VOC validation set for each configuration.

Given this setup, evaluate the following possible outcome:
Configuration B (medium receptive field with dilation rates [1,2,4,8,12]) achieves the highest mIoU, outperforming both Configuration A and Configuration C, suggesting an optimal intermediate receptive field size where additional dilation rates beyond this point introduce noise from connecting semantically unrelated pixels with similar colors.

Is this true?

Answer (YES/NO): NO